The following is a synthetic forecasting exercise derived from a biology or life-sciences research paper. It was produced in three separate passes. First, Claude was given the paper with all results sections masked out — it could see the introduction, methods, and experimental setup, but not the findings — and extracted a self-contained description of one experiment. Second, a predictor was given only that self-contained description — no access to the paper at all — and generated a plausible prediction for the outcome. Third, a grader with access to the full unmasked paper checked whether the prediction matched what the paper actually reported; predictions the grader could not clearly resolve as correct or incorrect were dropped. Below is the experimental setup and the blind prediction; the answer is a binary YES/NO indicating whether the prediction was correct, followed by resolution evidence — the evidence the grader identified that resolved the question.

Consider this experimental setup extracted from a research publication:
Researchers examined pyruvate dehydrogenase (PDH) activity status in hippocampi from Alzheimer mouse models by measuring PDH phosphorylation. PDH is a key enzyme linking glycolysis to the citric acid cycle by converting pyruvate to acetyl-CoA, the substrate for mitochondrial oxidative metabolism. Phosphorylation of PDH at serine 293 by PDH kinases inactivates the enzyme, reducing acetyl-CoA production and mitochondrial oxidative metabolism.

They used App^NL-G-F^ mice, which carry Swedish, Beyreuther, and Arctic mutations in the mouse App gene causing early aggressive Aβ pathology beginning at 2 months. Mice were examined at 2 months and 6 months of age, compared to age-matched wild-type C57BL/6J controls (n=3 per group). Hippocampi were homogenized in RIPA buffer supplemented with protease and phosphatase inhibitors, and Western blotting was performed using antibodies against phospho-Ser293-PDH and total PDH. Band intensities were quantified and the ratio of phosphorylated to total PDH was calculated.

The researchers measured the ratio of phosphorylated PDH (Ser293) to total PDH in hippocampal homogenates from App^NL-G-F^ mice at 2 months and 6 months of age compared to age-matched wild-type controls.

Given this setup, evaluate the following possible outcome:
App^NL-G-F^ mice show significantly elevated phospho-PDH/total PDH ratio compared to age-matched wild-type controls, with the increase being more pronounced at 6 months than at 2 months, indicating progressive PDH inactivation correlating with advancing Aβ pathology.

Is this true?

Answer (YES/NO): NO